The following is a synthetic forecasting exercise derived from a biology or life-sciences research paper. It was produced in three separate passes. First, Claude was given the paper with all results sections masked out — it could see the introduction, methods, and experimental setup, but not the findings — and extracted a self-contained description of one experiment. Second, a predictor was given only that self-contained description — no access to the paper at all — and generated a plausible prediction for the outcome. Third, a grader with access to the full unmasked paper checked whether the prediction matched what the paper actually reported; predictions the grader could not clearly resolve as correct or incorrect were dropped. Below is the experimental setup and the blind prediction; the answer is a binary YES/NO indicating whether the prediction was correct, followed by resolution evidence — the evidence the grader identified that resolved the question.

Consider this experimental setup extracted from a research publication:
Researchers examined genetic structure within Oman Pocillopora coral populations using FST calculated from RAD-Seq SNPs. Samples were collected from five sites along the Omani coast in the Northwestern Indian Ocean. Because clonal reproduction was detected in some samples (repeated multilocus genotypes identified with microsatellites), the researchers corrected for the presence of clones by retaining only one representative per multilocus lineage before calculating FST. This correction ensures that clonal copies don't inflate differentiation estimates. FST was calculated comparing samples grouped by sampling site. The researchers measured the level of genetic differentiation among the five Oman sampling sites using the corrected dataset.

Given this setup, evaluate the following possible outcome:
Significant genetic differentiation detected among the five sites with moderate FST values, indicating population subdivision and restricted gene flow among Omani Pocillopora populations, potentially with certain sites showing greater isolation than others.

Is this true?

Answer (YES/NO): NO